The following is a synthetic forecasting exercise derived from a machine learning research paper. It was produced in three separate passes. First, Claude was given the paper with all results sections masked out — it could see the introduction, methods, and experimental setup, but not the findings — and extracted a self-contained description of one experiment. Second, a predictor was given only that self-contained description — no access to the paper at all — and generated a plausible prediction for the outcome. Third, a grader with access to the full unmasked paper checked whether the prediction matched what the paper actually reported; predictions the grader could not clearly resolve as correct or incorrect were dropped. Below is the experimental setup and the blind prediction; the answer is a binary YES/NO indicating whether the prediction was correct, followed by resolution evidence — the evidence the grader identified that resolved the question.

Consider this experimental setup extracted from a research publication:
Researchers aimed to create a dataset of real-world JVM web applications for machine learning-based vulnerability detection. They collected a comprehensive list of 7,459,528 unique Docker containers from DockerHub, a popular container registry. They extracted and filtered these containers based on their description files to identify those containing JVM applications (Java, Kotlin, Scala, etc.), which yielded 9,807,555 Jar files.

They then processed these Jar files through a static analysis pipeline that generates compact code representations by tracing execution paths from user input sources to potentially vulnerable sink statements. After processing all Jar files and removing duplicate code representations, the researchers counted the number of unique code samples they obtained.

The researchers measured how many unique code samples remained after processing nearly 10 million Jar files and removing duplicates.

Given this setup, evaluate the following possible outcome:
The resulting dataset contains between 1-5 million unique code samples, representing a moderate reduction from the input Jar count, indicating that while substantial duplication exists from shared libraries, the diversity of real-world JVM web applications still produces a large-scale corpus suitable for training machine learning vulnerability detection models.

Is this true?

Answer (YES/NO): NO